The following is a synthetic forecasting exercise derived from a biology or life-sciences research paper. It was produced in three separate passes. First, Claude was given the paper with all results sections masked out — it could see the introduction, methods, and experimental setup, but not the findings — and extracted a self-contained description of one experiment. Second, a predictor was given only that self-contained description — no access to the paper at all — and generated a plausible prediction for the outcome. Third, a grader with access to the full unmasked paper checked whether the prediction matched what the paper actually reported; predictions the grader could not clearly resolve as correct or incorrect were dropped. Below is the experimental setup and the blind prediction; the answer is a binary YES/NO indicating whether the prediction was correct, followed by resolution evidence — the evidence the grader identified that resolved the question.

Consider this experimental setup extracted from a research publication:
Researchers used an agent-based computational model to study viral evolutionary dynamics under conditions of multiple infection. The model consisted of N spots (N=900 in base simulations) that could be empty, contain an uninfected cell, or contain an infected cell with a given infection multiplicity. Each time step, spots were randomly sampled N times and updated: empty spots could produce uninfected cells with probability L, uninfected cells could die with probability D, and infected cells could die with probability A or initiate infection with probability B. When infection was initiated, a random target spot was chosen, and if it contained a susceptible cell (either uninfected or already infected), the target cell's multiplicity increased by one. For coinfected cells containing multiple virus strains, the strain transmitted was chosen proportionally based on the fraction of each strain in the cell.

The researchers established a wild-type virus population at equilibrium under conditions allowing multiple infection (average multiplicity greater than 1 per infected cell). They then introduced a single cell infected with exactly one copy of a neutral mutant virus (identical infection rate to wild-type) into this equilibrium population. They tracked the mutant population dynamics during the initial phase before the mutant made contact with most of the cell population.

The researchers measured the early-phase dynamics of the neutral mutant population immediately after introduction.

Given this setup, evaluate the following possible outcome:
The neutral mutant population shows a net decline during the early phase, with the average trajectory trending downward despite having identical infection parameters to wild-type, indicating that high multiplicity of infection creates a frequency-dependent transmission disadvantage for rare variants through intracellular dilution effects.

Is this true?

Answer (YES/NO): NO